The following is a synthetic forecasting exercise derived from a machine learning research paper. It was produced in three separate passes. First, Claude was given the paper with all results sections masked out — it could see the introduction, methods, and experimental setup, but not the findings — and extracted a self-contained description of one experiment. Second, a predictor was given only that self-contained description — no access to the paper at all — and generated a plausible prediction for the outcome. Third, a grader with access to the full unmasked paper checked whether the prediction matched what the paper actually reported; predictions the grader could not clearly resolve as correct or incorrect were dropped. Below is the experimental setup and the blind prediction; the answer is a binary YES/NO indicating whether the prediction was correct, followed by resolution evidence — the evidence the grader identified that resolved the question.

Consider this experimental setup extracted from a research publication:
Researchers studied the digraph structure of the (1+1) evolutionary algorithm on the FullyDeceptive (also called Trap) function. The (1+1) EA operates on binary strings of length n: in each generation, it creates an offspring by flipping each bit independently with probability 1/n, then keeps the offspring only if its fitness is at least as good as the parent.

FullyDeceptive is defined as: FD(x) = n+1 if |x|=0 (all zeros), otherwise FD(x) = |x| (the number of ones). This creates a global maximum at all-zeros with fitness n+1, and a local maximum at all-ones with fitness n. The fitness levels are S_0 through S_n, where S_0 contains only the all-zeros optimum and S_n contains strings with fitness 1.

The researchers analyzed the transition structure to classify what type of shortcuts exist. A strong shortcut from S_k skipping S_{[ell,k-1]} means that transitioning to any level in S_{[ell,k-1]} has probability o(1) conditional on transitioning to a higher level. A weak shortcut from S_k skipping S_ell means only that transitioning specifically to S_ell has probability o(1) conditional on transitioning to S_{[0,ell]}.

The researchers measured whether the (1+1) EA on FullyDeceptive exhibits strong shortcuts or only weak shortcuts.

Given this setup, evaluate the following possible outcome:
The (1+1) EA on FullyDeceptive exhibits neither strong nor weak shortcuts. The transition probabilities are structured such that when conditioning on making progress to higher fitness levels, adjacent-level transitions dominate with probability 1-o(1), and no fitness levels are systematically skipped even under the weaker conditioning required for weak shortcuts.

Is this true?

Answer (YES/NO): NO